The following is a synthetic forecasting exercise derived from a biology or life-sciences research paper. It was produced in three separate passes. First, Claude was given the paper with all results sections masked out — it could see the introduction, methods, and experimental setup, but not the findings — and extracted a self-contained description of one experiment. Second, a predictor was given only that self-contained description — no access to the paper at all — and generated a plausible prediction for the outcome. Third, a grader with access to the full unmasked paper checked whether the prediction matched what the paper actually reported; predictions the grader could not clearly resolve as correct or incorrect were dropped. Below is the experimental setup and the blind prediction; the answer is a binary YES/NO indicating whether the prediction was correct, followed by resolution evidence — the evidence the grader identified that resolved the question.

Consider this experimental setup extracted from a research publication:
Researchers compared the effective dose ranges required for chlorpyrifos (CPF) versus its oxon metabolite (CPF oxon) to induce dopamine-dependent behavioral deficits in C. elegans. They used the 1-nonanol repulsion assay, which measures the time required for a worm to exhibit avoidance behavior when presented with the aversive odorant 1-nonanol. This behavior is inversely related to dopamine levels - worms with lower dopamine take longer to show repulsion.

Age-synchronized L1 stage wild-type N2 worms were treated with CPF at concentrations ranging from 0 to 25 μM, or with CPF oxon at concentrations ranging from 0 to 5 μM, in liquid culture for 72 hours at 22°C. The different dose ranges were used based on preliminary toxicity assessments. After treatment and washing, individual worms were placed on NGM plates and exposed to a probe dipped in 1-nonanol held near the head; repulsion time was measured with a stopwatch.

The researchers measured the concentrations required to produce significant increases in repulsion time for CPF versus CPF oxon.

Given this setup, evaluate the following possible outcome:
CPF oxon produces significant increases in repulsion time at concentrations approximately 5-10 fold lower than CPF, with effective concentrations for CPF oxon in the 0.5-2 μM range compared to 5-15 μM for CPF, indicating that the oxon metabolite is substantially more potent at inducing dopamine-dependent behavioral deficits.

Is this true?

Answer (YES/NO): NO